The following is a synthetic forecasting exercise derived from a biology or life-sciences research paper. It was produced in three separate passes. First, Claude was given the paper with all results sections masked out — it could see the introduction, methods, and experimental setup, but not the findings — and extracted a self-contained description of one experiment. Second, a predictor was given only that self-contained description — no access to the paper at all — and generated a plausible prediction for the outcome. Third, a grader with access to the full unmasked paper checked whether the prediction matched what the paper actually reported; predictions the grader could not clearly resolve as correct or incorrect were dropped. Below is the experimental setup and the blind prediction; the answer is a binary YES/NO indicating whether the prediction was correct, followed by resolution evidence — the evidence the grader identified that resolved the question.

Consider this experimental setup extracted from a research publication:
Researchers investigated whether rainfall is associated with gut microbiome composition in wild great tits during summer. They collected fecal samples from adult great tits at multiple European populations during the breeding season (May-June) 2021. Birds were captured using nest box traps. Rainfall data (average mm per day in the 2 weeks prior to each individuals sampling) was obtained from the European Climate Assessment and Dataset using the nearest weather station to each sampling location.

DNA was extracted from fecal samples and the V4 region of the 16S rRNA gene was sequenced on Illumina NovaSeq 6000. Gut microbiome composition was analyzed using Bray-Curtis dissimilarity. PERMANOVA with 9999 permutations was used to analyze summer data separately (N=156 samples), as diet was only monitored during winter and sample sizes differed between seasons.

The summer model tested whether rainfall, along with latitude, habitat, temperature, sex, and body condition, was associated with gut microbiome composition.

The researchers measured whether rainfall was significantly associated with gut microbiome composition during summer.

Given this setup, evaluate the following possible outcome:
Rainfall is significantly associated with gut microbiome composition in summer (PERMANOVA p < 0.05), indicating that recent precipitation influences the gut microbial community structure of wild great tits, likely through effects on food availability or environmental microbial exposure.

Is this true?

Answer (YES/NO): NO